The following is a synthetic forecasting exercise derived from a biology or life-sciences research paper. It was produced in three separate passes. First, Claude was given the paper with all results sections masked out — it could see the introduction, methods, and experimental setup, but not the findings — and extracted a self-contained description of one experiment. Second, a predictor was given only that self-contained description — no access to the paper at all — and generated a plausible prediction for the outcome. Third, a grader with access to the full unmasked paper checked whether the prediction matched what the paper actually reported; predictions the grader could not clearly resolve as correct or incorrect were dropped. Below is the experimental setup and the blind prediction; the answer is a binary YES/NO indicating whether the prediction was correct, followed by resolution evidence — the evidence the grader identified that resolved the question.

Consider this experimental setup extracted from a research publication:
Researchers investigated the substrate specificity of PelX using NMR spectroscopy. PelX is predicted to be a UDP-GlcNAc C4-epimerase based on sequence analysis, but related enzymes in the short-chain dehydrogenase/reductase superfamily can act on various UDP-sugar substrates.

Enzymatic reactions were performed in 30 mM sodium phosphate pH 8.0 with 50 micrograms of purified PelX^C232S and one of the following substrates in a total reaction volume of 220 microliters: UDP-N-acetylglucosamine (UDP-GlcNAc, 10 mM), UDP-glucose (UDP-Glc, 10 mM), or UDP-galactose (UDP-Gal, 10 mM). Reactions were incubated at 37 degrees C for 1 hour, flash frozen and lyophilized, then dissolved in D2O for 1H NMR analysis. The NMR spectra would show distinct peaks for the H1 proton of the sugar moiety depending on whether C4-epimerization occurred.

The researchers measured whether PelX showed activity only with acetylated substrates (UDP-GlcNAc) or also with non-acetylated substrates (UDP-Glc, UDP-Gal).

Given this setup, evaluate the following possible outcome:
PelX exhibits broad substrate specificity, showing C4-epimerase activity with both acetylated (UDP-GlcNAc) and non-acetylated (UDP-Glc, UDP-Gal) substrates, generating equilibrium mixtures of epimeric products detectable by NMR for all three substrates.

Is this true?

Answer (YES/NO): NO